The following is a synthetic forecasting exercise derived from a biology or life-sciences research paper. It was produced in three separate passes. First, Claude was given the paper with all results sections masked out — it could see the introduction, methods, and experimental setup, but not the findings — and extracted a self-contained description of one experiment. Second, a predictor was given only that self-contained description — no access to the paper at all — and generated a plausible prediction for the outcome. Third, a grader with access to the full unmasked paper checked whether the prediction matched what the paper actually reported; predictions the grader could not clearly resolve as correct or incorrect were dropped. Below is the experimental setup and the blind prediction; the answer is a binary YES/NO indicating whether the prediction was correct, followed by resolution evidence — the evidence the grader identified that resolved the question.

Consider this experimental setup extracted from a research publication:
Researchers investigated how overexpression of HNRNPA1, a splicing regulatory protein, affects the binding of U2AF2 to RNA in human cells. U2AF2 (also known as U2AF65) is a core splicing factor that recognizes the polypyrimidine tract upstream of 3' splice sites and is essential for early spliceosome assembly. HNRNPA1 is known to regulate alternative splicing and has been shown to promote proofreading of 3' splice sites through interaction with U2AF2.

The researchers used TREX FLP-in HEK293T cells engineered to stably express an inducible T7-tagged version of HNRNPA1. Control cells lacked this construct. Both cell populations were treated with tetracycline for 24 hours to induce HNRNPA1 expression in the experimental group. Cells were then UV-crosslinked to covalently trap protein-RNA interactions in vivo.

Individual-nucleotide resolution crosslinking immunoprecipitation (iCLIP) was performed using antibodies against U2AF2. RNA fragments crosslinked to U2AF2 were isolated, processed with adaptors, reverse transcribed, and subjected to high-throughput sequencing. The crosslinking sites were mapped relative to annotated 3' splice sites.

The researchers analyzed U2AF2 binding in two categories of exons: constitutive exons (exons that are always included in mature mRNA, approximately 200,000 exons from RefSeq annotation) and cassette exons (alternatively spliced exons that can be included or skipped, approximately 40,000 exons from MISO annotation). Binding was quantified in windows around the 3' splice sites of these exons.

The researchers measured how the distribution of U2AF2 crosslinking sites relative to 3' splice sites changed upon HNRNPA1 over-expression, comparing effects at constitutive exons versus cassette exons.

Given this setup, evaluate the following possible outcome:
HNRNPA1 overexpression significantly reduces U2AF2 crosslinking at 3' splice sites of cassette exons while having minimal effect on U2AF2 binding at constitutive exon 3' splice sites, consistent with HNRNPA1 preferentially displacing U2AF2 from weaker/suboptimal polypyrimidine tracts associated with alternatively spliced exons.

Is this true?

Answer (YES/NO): YES